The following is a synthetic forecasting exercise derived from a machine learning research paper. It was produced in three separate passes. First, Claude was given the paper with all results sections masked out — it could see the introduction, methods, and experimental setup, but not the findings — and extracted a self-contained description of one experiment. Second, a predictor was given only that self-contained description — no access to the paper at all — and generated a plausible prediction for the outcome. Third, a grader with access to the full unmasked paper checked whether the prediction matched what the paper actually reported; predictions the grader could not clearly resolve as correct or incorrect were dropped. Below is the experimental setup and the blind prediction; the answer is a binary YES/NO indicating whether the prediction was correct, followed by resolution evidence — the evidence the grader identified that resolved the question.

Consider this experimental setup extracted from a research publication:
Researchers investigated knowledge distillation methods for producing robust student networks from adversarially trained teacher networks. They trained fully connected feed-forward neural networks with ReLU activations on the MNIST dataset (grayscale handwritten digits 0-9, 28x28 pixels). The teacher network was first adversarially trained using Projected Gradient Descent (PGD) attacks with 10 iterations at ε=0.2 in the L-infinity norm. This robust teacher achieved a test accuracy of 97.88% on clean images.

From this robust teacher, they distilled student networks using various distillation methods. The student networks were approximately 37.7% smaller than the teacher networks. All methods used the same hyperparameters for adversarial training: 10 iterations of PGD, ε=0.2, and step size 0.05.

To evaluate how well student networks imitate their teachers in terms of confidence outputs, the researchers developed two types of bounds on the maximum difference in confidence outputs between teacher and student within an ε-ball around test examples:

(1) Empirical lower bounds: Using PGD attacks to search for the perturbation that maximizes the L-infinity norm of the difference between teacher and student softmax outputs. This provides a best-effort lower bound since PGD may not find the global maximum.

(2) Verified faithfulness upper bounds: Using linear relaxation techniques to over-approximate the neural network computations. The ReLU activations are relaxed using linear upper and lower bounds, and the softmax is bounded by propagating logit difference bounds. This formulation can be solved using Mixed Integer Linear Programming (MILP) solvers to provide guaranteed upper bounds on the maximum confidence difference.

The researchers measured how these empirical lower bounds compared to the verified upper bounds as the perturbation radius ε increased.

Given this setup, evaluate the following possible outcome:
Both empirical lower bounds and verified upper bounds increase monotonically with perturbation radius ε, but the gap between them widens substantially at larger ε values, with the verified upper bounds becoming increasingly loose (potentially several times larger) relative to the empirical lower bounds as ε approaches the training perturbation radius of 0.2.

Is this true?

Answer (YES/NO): YES